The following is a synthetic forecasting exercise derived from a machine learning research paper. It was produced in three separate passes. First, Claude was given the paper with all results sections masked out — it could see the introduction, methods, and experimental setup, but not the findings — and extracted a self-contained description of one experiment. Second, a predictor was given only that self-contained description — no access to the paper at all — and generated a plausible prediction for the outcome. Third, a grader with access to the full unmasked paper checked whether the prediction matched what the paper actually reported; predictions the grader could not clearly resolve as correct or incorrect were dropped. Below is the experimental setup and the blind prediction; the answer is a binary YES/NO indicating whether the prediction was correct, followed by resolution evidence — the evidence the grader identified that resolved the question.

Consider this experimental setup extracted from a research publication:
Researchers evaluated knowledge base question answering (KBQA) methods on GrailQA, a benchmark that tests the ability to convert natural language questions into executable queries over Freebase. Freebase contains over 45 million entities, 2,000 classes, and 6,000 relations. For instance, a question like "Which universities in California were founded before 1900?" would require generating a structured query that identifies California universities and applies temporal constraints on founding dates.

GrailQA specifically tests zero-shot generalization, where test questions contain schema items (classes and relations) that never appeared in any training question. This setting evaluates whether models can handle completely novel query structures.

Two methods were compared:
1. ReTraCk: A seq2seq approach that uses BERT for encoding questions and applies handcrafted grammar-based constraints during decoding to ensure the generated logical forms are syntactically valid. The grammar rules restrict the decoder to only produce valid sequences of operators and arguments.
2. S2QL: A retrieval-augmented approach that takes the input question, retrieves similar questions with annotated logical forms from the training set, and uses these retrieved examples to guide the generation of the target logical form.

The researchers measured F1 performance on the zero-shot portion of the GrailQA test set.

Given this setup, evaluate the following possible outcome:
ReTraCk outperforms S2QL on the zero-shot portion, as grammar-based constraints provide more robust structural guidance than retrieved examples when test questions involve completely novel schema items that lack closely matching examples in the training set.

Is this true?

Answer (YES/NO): NO